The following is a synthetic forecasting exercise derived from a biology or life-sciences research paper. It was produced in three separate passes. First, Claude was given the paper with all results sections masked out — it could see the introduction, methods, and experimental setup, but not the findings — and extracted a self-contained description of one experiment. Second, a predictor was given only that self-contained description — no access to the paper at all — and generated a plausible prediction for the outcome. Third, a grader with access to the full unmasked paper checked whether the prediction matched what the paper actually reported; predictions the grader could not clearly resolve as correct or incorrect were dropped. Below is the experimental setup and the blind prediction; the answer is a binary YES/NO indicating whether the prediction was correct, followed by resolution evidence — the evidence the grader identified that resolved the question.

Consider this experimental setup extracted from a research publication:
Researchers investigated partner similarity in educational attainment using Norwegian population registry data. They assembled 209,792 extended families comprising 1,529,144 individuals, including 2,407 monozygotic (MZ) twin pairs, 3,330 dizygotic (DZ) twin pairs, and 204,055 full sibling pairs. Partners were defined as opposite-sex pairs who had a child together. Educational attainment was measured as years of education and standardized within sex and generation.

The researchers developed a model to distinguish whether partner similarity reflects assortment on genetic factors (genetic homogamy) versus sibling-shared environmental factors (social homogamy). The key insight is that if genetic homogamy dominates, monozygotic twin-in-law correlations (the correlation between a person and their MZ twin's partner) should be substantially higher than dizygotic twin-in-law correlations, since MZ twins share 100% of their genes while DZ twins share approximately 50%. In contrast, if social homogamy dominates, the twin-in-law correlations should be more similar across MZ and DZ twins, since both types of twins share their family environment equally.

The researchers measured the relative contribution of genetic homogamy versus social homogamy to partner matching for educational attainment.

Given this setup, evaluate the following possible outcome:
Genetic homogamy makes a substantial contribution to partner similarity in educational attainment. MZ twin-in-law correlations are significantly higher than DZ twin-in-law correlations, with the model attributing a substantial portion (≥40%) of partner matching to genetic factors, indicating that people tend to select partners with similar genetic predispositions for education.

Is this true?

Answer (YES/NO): NO